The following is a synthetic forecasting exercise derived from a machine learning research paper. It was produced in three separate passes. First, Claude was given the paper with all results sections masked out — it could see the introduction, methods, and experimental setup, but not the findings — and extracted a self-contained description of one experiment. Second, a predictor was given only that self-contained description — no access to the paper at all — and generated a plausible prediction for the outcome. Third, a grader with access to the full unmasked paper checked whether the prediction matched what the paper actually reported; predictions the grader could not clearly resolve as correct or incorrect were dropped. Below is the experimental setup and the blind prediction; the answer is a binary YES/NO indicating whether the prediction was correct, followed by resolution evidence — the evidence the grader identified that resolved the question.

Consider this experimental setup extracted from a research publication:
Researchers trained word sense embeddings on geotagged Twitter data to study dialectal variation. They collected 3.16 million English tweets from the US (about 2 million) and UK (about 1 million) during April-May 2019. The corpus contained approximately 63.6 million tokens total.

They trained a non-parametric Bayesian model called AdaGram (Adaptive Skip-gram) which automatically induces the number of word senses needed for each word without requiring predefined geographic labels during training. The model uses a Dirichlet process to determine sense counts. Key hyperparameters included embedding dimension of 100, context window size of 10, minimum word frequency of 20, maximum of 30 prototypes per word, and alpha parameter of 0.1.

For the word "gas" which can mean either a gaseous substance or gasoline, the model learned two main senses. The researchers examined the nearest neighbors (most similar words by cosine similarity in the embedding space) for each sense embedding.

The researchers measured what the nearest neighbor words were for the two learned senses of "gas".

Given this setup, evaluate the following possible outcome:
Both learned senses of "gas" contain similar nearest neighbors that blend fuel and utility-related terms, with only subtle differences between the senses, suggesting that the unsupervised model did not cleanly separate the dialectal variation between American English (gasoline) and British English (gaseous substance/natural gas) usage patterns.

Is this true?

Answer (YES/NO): NO